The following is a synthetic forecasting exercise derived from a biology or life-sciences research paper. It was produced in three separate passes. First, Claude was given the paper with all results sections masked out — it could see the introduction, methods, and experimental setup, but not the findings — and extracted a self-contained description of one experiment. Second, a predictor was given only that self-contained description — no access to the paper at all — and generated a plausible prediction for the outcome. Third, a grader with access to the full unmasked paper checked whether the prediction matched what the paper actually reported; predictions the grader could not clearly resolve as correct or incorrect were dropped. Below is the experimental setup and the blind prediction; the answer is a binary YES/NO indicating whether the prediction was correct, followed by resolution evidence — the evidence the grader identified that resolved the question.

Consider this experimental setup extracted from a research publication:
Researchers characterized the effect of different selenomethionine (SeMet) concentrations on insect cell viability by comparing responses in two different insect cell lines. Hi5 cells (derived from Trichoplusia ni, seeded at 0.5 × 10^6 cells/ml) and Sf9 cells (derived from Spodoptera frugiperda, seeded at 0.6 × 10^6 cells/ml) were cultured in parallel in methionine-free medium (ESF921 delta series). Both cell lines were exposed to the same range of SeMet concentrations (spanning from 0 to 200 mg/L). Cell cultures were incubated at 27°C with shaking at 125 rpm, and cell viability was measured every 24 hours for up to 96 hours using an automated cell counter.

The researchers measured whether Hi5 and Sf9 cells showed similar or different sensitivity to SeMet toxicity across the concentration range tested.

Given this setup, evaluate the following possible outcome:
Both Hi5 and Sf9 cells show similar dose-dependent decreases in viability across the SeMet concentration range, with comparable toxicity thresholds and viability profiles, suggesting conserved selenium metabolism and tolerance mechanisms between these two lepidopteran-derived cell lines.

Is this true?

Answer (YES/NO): NO